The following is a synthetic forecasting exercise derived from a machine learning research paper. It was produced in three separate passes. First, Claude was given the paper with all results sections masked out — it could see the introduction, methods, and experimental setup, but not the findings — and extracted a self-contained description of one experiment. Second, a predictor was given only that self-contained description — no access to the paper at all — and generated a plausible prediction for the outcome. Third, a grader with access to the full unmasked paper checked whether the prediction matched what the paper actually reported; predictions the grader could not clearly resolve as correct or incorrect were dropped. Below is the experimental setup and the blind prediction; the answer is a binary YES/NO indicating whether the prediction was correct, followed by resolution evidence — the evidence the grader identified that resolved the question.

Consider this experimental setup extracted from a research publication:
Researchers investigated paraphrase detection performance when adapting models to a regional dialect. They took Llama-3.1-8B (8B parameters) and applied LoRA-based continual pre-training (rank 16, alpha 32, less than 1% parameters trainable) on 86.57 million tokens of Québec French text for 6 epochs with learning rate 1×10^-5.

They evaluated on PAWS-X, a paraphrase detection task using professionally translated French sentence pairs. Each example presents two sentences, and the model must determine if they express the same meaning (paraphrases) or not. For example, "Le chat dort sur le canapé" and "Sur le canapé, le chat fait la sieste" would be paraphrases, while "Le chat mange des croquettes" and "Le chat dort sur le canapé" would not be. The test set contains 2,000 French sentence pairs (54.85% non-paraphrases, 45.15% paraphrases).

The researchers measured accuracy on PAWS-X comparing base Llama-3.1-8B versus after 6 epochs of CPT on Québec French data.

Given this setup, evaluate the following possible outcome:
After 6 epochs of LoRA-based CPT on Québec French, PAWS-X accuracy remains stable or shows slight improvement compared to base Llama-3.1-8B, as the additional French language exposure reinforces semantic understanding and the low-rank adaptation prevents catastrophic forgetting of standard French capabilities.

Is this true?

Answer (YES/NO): YES